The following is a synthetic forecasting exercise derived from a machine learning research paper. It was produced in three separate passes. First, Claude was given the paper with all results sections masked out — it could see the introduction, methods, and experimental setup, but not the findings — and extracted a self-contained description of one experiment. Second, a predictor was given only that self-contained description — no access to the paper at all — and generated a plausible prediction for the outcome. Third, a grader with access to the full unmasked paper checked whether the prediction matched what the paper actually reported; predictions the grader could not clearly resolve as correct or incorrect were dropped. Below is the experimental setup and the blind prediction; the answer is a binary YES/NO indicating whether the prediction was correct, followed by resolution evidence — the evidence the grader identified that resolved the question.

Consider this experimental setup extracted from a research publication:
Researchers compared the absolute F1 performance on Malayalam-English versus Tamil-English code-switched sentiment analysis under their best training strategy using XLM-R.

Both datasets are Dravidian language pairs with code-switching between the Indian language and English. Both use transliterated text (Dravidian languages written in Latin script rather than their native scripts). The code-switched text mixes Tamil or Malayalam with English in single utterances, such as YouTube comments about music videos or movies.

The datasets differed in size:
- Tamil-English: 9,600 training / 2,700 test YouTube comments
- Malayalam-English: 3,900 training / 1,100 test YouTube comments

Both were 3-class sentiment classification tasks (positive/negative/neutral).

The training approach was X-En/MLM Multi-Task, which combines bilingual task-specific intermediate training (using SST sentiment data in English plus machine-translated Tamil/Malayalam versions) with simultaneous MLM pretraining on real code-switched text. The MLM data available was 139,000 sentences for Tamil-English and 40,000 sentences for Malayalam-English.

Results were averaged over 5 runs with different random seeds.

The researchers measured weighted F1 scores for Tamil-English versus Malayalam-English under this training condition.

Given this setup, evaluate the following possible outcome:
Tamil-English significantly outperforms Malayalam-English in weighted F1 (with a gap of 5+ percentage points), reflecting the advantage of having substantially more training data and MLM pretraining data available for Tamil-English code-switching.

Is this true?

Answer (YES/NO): NO